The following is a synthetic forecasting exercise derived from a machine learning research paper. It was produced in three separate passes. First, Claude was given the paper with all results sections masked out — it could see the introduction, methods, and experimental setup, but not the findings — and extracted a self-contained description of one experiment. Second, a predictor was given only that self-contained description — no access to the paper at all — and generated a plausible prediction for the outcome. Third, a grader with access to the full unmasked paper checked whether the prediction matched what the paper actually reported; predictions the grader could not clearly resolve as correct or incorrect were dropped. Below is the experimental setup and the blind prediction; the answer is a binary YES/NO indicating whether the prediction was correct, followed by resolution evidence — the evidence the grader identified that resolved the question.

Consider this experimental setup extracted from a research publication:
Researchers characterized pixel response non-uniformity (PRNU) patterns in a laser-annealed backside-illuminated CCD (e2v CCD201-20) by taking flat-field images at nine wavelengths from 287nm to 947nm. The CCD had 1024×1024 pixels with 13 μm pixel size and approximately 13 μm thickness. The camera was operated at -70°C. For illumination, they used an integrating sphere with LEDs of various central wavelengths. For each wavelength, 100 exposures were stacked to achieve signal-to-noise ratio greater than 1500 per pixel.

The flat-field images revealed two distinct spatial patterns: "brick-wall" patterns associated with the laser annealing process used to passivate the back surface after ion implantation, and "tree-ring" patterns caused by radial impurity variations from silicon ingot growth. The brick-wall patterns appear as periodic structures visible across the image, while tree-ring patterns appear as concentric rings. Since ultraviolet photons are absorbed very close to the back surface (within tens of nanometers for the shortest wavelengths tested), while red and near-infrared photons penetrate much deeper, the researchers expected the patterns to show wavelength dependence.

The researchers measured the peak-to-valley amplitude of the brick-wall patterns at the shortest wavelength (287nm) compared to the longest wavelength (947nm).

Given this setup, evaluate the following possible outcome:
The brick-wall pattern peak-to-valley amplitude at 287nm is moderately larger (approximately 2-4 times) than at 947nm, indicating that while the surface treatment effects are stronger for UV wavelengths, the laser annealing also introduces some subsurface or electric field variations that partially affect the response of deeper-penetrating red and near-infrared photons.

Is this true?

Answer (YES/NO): NO